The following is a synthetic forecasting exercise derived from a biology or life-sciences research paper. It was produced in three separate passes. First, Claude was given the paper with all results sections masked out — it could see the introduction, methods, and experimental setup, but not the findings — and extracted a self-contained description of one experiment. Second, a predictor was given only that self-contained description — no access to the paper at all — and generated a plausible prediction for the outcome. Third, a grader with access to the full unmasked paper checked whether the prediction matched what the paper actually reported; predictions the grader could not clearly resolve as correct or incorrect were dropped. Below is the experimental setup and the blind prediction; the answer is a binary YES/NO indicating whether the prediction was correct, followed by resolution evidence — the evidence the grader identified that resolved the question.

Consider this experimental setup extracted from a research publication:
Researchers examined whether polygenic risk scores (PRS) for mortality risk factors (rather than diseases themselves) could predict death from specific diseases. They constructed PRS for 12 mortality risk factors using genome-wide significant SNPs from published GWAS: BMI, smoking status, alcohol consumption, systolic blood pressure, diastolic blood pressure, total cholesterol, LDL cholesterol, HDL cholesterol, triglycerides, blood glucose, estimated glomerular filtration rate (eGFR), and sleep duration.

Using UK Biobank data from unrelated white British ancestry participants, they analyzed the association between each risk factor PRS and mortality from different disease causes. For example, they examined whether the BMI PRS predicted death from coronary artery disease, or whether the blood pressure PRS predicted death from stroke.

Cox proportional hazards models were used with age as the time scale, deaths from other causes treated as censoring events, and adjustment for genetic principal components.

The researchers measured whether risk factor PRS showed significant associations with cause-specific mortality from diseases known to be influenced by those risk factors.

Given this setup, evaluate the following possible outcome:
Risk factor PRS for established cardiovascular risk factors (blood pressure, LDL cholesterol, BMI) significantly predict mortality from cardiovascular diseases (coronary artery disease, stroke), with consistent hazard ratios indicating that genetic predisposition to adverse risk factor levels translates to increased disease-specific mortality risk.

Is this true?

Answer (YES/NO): NO